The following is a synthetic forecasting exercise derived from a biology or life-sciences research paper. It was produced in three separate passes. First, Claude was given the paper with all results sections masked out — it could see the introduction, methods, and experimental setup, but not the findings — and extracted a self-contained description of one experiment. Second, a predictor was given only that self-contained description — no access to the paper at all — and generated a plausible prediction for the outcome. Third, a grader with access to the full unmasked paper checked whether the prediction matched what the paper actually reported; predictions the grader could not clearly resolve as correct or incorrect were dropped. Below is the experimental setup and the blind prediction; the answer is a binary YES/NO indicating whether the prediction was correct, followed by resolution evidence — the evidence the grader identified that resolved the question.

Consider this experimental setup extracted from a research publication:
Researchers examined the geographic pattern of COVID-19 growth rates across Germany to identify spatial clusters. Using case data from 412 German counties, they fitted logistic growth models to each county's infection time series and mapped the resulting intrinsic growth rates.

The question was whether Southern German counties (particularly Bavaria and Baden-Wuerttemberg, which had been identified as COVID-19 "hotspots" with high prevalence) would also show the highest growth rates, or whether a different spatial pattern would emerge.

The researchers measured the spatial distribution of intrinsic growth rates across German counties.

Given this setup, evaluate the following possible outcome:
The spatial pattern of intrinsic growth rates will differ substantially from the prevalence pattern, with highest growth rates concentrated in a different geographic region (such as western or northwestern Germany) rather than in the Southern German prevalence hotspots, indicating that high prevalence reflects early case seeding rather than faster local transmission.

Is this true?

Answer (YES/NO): YES